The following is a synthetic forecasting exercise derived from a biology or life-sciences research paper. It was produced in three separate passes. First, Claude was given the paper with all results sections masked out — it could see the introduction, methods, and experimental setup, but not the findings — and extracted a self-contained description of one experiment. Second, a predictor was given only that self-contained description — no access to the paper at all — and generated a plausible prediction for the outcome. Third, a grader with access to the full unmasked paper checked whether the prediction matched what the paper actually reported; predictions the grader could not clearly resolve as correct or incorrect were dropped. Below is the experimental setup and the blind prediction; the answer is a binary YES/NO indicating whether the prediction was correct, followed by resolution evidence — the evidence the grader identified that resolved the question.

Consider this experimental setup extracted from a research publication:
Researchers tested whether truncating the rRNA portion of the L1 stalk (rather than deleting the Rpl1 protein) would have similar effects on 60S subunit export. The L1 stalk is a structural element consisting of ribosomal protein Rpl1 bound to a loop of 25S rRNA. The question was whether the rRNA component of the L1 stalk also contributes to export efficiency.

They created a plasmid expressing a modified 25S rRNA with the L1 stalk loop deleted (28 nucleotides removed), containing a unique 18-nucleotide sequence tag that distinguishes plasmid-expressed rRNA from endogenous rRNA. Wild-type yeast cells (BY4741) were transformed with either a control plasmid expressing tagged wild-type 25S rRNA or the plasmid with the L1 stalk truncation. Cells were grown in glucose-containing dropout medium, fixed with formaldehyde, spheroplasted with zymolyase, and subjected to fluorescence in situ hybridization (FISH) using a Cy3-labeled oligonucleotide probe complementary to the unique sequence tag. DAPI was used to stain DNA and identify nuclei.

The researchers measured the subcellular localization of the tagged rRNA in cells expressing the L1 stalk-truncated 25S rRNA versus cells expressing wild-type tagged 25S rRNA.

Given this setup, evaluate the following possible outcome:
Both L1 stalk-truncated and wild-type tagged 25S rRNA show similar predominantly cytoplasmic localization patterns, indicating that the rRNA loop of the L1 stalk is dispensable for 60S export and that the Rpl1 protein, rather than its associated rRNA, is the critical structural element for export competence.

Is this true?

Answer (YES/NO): NO